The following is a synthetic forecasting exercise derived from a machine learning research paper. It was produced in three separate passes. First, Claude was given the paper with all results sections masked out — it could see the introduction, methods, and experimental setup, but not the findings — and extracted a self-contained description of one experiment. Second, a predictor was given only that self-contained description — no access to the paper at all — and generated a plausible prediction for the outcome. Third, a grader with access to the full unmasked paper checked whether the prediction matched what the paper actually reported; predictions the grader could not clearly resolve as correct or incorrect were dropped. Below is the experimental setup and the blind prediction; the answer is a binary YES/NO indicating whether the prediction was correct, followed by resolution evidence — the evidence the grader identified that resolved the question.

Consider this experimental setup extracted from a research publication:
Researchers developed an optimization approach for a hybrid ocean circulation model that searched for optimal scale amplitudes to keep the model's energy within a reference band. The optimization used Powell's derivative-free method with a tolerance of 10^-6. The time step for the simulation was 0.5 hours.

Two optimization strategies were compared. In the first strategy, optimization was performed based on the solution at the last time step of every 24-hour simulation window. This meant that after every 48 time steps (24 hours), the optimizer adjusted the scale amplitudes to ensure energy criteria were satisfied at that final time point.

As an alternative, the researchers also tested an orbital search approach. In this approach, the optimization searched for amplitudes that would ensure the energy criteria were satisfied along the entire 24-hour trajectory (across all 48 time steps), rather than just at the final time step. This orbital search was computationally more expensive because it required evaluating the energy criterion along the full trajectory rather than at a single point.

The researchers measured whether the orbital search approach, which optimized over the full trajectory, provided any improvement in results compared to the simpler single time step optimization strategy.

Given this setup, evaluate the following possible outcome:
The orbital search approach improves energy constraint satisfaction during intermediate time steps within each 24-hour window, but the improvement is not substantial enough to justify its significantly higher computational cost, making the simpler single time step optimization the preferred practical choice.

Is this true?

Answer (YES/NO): NO